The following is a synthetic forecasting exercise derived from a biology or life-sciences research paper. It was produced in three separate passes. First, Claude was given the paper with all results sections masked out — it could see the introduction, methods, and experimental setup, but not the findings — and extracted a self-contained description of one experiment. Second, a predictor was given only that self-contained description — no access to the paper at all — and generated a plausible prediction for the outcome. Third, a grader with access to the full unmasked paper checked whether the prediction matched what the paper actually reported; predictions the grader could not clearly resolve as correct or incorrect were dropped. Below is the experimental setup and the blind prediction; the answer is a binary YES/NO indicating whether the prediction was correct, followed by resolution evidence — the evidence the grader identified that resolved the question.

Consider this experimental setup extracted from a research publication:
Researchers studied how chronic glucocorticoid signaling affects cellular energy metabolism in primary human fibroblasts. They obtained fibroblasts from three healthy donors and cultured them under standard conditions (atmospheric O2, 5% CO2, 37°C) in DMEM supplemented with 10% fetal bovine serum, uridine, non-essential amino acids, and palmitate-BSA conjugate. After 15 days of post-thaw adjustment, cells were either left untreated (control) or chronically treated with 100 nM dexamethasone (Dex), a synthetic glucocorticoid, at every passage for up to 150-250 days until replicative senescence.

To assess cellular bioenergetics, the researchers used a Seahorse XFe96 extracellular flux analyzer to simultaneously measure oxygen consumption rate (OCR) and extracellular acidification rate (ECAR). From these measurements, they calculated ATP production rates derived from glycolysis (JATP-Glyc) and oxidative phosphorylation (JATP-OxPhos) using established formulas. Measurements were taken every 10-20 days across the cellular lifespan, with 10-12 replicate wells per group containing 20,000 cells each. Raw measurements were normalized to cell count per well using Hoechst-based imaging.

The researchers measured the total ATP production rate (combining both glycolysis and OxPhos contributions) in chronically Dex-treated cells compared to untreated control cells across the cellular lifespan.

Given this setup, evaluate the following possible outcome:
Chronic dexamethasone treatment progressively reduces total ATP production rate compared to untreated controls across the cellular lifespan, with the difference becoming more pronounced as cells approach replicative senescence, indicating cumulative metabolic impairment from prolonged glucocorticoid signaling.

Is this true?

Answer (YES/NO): NO